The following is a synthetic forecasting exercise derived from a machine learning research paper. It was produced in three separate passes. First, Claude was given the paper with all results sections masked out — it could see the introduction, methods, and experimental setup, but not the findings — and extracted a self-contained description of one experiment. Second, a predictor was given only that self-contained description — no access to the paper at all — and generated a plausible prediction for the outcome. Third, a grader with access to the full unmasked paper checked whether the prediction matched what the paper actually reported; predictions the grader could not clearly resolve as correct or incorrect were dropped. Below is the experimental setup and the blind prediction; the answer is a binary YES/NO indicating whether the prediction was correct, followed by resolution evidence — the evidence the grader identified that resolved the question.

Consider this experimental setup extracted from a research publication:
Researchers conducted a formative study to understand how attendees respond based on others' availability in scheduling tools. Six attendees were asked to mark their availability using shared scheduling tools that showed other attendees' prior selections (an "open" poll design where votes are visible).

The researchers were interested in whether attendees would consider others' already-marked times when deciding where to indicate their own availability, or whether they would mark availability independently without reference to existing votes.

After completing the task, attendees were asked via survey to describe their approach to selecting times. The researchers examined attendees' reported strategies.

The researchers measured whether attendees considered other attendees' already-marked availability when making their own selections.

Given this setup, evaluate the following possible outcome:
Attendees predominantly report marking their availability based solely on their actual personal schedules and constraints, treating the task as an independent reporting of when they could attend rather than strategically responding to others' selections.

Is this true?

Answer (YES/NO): NO